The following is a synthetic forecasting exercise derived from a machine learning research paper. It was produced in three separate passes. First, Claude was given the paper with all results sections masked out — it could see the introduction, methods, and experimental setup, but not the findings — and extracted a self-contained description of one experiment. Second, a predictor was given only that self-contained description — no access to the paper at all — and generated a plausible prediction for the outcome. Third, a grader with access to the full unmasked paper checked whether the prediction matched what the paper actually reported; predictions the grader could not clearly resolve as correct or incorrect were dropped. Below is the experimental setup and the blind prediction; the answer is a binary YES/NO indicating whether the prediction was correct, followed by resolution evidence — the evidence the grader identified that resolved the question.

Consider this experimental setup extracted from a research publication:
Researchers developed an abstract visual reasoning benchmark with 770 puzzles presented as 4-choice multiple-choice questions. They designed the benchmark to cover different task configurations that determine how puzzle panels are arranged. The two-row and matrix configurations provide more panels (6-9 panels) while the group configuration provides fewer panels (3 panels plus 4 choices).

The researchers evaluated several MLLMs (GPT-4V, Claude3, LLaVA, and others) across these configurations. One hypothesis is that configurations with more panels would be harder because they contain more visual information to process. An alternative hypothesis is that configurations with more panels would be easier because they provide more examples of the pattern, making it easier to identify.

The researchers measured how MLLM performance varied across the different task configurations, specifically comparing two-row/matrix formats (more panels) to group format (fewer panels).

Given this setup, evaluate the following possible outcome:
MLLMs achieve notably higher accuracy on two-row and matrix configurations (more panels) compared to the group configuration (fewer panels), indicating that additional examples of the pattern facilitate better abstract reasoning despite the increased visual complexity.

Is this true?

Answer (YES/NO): YES